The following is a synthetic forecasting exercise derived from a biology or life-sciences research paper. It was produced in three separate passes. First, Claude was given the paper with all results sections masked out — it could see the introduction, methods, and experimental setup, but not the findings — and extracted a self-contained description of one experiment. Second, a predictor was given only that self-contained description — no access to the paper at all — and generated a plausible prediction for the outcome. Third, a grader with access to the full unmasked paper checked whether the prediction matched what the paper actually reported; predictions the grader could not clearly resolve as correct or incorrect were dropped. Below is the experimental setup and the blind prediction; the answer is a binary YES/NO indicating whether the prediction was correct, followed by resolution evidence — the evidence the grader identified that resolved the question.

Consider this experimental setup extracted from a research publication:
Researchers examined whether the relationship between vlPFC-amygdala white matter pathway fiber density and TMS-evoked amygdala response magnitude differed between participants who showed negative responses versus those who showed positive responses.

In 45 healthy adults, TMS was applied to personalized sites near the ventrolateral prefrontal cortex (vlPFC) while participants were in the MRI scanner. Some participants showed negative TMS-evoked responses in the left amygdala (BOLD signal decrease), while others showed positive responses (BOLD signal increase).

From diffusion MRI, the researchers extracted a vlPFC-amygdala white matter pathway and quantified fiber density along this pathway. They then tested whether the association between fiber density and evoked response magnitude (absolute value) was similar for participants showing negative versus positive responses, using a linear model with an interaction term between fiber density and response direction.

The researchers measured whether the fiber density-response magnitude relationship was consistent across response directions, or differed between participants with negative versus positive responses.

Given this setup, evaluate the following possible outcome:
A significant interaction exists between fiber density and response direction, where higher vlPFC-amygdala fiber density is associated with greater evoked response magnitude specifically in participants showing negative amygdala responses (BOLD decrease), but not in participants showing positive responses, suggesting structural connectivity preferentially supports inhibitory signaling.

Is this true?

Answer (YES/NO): NO